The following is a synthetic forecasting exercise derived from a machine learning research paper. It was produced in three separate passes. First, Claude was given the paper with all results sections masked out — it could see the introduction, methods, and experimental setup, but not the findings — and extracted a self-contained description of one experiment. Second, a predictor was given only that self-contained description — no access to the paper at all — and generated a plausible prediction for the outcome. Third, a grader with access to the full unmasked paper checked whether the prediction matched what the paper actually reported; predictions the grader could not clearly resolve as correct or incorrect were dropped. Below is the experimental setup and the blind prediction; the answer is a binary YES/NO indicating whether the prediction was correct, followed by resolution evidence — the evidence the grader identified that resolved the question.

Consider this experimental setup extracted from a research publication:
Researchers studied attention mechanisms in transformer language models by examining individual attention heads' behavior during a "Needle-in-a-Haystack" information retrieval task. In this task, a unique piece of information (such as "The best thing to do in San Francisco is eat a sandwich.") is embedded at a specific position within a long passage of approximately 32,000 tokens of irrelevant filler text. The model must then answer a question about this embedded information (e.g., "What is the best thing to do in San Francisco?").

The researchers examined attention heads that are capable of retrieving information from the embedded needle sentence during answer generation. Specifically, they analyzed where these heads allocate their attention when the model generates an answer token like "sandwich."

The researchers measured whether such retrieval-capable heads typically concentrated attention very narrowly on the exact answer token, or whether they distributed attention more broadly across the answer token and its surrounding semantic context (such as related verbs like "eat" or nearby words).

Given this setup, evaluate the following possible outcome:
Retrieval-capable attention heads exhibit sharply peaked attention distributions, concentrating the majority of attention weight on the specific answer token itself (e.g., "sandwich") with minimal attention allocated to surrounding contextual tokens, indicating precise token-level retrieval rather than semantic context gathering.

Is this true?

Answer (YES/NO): NO